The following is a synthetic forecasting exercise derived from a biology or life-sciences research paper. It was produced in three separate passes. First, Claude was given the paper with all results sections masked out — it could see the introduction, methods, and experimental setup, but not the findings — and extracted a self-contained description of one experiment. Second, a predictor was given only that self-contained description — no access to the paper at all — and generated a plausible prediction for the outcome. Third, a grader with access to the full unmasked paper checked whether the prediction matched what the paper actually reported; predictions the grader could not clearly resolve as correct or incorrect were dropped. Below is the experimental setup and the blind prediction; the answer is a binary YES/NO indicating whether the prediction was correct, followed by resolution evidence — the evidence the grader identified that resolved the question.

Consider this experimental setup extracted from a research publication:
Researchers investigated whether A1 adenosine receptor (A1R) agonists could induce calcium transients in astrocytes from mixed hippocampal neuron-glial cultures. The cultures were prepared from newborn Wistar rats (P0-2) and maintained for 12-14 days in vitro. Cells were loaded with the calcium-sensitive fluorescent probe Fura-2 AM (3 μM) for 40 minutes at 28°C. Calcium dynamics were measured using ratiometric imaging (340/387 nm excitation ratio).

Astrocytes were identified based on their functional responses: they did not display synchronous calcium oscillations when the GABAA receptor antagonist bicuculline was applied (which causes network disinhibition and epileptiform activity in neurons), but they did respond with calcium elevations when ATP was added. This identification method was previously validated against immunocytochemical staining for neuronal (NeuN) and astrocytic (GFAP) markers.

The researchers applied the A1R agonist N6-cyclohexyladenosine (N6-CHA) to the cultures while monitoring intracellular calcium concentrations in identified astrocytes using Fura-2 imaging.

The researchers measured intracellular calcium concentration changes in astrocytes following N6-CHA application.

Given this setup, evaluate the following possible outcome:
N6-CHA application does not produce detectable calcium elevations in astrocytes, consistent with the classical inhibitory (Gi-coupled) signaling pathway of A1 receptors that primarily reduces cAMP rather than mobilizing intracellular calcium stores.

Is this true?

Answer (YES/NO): NO